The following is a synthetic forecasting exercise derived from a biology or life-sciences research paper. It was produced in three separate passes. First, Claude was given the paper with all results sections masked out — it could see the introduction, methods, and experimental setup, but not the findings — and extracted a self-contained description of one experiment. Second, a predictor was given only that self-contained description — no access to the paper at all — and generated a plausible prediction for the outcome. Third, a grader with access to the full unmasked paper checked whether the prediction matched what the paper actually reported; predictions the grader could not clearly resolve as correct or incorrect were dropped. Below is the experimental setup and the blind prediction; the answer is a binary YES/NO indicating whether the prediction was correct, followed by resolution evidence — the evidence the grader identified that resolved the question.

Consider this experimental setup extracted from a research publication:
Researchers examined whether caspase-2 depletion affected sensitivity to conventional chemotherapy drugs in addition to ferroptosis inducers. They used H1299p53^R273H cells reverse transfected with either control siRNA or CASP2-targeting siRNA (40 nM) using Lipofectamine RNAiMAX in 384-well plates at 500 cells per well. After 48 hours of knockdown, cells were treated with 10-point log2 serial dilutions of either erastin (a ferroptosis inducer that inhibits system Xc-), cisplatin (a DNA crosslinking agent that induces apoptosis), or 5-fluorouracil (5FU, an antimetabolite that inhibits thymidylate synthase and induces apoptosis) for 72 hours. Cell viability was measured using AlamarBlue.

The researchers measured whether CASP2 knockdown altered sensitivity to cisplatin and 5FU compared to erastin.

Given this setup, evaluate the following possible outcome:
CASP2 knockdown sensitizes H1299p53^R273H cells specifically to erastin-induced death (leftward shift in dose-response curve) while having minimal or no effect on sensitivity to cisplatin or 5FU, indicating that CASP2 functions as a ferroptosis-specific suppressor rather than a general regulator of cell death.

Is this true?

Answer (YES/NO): YES